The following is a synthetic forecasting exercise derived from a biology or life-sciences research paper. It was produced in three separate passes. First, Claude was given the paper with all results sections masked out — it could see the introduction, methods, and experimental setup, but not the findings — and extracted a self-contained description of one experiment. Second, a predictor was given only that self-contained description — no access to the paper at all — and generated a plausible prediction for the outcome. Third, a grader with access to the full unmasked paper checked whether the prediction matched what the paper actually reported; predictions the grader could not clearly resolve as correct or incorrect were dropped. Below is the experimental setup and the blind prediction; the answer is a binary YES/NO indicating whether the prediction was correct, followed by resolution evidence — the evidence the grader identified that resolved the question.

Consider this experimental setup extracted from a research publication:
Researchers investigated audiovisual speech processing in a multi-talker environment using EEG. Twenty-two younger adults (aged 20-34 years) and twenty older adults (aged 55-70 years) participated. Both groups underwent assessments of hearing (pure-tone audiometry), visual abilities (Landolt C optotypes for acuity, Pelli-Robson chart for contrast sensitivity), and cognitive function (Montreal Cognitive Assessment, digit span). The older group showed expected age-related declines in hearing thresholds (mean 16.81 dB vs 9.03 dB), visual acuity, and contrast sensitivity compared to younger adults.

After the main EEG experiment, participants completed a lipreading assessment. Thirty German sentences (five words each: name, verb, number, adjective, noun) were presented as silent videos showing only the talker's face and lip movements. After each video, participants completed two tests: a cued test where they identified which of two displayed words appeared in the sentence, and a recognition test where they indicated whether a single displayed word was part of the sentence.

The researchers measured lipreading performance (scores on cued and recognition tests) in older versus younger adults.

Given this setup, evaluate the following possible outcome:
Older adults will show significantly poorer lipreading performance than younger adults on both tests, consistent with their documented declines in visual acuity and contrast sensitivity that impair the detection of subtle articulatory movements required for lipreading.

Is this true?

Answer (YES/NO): NO